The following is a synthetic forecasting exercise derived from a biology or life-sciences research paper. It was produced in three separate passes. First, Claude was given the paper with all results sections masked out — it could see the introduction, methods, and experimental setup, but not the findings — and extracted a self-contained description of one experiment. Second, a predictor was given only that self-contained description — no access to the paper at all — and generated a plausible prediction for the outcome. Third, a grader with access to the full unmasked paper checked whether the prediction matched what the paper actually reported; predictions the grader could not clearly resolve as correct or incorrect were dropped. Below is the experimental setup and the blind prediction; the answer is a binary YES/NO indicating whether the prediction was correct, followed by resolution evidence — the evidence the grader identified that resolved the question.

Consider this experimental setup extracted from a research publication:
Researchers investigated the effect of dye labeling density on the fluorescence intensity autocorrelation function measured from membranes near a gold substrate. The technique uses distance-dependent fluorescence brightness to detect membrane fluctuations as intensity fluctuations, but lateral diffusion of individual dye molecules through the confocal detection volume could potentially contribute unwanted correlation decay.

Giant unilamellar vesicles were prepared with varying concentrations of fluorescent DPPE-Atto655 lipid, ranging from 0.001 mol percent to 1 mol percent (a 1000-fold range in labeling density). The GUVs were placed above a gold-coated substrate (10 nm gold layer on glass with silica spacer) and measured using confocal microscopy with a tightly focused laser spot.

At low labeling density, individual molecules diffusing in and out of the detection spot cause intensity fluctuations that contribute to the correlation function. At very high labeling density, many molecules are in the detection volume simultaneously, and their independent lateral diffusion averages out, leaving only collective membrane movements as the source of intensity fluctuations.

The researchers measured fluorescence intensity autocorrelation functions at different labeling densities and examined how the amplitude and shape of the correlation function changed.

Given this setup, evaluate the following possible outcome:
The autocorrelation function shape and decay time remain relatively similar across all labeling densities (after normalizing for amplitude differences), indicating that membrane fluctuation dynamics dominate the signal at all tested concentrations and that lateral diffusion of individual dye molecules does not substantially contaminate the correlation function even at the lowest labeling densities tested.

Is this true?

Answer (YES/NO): NO